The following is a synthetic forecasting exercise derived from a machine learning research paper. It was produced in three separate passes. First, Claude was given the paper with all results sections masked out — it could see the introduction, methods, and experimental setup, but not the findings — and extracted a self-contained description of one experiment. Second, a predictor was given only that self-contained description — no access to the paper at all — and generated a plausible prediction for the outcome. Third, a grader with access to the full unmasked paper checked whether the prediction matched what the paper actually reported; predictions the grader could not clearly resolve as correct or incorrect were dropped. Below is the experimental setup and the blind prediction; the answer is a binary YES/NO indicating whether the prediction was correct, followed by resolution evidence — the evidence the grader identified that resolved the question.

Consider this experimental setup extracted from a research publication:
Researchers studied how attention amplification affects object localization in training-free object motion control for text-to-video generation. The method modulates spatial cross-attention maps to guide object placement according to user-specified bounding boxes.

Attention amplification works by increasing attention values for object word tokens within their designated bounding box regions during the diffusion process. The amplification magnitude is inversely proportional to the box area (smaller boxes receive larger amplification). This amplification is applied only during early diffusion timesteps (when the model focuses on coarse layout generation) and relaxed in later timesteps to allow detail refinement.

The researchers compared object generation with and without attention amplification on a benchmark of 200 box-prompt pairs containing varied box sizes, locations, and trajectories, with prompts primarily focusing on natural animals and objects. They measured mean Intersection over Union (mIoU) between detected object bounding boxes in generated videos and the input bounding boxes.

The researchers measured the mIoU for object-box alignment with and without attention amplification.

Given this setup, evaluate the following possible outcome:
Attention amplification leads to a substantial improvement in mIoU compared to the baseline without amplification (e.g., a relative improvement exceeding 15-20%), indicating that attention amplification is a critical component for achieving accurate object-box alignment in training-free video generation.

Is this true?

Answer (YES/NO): YES